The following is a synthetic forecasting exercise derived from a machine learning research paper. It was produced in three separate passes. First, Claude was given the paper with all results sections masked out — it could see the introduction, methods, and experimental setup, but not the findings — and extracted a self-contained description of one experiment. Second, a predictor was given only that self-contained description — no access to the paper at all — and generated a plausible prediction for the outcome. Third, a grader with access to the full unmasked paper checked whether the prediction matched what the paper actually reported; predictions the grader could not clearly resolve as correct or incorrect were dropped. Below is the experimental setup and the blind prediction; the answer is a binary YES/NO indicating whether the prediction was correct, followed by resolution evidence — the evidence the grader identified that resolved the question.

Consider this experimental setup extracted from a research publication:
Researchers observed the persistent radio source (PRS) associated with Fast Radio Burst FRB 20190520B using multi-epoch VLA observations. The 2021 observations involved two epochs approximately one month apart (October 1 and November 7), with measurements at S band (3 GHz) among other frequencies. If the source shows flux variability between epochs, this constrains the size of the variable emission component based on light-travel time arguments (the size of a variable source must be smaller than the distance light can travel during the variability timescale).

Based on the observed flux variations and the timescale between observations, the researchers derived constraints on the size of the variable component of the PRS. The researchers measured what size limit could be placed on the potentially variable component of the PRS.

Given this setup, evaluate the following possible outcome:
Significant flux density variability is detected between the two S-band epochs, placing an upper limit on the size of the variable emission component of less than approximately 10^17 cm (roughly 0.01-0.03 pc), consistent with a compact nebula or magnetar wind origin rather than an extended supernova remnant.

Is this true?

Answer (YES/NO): NO